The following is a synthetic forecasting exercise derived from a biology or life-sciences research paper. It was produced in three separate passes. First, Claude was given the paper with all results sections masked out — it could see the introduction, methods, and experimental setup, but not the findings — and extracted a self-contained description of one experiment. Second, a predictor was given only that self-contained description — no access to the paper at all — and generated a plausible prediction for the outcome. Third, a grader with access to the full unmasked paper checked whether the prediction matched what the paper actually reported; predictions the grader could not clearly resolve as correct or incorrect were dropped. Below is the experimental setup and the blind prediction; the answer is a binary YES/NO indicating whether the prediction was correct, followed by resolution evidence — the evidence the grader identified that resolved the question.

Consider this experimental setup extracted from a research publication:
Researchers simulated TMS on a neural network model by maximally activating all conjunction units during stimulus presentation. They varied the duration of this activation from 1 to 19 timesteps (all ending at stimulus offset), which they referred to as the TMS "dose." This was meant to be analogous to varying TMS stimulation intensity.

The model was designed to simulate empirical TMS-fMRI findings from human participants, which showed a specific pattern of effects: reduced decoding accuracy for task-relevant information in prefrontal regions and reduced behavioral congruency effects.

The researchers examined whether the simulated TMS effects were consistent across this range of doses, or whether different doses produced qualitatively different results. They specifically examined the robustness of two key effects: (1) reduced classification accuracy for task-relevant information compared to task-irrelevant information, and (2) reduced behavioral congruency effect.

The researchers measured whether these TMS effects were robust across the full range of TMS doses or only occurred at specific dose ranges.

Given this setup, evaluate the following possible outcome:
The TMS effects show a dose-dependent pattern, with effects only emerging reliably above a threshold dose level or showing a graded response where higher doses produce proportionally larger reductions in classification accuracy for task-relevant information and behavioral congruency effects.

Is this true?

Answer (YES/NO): YES